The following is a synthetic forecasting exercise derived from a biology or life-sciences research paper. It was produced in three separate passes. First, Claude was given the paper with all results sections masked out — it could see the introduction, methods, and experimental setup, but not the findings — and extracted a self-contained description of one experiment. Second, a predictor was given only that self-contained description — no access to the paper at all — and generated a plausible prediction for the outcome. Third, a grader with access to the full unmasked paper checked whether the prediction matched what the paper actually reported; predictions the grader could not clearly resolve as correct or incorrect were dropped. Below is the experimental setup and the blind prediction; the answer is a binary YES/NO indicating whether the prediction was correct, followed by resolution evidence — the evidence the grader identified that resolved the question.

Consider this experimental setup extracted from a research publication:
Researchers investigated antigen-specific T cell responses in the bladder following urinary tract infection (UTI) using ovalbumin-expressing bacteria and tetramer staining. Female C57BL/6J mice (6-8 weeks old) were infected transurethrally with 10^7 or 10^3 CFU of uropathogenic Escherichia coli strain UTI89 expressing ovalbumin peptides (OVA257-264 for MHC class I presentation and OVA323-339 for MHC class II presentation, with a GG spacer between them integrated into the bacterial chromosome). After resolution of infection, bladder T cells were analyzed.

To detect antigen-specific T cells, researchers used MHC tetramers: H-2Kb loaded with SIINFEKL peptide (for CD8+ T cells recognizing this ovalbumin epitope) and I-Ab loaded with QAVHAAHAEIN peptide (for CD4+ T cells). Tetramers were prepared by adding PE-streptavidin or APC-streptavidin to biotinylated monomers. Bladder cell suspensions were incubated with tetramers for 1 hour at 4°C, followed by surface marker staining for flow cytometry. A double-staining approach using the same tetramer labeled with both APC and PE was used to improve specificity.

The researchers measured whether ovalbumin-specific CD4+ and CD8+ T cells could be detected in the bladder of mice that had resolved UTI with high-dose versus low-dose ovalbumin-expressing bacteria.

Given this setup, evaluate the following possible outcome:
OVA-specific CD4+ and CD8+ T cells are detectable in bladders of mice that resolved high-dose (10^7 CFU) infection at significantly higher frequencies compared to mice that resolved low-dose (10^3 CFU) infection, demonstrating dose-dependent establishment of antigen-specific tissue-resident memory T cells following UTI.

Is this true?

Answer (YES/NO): YES